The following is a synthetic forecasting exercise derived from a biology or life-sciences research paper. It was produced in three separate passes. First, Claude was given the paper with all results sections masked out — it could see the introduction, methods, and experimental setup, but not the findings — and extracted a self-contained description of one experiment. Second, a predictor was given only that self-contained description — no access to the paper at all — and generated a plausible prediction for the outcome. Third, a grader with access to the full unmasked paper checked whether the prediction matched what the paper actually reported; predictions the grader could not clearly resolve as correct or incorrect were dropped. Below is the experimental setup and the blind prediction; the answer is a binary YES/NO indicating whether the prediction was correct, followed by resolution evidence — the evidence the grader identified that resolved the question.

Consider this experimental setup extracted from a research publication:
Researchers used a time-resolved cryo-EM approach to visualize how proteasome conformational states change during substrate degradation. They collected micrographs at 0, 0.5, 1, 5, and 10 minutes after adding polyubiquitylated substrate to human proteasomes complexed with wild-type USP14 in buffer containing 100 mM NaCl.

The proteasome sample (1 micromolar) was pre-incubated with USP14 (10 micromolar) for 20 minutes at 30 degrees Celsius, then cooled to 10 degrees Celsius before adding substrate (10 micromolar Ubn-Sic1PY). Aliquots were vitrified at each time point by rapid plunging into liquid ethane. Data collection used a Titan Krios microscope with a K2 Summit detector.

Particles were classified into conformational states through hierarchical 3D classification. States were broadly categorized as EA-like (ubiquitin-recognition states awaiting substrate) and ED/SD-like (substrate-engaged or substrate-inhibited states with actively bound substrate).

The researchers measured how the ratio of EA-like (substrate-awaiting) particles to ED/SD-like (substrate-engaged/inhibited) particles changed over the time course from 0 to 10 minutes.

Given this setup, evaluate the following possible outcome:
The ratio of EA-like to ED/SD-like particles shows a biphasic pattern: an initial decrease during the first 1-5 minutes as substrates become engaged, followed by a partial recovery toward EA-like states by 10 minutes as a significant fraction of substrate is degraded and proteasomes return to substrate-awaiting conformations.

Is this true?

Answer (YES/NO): YES